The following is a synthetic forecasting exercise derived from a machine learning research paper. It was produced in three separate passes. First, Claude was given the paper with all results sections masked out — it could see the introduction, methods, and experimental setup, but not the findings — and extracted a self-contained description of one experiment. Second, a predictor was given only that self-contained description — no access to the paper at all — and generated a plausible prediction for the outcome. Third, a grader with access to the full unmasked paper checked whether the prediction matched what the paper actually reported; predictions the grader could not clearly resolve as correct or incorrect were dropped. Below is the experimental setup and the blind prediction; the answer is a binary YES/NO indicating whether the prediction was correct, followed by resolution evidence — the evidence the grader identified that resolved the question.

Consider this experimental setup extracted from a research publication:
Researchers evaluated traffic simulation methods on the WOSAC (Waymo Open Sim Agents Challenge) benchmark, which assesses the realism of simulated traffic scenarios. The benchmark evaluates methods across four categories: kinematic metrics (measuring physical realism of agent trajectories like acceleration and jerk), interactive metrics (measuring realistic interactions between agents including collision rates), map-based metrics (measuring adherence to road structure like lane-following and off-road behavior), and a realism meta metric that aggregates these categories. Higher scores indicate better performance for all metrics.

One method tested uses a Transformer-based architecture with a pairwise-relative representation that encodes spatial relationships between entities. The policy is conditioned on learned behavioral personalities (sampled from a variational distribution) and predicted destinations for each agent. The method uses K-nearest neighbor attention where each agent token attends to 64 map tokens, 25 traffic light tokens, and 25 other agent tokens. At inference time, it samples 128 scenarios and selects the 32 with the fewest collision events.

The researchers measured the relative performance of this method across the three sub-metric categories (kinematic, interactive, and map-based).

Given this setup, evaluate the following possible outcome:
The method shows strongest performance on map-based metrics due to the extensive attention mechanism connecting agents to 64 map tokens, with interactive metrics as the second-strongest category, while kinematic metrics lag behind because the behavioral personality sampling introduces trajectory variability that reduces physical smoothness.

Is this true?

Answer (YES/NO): NO